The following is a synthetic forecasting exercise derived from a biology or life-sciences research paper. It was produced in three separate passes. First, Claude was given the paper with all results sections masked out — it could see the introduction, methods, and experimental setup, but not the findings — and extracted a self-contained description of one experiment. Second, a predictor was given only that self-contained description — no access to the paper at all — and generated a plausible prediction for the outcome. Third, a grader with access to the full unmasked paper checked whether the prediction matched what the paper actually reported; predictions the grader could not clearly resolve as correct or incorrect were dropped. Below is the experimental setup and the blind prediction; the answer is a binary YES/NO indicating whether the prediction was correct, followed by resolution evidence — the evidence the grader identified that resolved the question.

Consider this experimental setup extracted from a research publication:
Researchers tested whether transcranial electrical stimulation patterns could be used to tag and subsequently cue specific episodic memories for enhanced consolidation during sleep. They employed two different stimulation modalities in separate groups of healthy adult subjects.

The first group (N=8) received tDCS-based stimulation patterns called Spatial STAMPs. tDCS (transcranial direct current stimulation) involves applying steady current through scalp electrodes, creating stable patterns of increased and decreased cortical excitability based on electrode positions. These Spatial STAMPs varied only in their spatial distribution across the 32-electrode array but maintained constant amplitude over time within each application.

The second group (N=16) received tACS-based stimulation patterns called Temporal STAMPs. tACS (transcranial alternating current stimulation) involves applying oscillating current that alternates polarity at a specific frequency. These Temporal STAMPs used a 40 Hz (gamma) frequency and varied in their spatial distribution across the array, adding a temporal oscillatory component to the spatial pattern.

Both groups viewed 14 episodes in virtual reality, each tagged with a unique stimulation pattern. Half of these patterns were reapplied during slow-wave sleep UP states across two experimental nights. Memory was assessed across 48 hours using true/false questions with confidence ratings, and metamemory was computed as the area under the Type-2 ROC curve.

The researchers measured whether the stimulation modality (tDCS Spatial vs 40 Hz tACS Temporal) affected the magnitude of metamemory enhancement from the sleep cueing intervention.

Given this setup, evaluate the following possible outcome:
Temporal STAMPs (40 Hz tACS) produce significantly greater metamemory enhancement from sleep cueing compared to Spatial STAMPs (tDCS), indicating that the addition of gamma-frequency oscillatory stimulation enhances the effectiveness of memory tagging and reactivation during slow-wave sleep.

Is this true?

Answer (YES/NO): NO